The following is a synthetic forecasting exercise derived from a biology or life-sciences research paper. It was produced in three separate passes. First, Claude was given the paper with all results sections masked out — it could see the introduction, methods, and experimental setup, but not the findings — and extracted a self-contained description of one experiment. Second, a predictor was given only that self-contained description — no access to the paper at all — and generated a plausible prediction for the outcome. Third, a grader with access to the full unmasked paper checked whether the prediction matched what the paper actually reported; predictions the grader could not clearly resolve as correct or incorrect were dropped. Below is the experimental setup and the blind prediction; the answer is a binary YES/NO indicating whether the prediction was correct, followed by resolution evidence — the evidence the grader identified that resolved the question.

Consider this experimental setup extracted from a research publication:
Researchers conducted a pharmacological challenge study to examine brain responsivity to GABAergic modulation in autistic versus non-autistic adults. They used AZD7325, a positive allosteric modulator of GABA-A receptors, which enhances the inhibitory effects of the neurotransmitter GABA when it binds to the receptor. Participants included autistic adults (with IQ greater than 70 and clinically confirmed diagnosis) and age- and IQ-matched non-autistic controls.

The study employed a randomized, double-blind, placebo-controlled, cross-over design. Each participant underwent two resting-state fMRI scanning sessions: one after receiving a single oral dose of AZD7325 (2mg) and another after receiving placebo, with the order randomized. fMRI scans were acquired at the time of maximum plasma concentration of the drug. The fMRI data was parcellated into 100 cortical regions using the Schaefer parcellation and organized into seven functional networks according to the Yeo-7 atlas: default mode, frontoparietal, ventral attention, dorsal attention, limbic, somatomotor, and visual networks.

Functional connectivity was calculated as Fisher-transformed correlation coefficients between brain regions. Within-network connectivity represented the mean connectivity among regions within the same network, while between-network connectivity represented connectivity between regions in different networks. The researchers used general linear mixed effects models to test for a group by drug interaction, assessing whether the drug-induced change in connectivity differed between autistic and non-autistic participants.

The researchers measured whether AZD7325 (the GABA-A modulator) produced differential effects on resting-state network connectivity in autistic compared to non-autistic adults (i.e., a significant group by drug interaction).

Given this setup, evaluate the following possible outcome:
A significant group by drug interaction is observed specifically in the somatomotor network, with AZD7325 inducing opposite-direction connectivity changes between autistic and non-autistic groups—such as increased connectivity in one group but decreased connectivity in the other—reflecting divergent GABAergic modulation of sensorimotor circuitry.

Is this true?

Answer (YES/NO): NO